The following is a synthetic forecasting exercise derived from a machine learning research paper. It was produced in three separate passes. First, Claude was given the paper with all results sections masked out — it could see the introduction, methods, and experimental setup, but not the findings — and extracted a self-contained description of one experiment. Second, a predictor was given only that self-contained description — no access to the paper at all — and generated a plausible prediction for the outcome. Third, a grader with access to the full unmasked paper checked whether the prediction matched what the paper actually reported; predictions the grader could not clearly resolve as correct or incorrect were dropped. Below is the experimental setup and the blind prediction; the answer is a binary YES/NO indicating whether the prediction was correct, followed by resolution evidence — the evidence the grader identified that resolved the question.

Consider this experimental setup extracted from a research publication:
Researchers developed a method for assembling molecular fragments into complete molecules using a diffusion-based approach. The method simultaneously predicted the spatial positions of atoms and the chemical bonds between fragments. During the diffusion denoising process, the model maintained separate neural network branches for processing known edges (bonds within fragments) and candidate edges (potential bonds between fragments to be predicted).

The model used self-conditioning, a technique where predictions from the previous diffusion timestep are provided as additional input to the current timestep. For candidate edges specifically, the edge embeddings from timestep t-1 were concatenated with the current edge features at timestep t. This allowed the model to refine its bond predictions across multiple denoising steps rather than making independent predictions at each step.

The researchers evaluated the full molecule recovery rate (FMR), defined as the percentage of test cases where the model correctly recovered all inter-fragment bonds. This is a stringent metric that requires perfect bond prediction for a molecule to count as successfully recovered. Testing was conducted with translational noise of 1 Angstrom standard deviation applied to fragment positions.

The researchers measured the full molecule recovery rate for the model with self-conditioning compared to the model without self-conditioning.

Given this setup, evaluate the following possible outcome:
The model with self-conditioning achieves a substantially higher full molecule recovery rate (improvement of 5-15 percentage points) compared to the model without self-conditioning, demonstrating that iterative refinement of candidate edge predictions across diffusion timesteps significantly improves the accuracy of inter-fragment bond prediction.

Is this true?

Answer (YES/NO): YES